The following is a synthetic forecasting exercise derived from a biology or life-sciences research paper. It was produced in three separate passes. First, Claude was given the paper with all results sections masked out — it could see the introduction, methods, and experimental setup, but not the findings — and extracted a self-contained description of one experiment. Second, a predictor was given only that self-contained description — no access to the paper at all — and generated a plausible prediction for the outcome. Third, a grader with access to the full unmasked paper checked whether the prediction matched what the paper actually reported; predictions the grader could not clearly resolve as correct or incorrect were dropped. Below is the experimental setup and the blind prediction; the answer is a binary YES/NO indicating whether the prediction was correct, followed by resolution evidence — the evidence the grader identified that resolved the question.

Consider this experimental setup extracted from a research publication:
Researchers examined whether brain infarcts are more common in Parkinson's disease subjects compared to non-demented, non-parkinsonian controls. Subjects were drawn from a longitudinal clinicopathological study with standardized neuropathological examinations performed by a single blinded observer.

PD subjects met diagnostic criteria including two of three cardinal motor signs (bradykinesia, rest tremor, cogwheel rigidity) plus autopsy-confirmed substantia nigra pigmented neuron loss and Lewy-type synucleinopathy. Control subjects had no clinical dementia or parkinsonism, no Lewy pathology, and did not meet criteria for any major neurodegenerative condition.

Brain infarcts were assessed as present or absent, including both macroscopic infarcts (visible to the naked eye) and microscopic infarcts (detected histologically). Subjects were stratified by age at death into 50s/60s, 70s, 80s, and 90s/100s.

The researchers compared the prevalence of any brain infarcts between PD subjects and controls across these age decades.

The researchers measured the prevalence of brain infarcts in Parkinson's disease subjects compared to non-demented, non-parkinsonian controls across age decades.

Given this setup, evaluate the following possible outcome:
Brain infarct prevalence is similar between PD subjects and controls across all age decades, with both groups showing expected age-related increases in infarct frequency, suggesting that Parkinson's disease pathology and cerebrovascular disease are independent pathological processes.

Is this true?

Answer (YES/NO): YES